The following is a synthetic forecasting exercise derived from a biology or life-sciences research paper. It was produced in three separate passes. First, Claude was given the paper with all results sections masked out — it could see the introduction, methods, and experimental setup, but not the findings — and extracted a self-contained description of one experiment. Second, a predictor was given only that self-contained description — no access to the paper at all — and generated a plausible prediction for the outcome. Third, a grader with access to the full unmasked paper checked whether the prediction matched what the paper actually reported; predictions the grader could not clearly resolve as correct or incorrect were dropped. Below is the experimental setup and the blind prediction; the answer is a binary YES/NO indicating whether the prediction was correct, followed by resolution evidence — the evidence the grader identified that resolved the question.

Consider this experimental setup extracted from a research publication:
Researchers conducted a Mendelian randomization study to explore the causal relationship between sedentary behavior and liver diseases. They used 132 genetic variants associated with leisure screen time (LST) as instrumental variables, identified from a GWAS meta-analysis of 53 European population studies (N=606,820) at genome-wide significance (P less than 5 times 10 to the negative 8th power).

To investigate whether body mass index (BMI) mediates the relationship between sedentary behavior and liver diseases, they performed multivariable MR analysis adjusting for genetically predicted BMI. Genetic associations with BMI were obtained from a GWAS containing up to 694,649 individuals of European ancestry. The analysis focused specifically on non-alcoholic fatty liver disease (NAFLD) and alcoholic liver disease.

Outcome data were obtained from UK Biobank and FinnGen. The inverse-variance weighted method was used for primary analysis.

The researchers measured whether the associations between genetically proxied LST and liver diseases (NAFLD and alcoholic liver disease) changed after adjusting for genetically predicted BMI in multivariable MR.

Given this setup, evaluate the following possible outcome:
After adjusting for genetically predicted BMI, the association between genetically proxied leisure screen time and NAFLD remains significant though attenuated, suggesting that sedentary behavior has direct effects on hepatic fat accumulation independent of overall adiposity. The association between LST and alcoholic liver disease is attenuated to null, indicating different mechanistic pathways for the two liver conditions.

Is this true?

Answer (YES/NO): NO